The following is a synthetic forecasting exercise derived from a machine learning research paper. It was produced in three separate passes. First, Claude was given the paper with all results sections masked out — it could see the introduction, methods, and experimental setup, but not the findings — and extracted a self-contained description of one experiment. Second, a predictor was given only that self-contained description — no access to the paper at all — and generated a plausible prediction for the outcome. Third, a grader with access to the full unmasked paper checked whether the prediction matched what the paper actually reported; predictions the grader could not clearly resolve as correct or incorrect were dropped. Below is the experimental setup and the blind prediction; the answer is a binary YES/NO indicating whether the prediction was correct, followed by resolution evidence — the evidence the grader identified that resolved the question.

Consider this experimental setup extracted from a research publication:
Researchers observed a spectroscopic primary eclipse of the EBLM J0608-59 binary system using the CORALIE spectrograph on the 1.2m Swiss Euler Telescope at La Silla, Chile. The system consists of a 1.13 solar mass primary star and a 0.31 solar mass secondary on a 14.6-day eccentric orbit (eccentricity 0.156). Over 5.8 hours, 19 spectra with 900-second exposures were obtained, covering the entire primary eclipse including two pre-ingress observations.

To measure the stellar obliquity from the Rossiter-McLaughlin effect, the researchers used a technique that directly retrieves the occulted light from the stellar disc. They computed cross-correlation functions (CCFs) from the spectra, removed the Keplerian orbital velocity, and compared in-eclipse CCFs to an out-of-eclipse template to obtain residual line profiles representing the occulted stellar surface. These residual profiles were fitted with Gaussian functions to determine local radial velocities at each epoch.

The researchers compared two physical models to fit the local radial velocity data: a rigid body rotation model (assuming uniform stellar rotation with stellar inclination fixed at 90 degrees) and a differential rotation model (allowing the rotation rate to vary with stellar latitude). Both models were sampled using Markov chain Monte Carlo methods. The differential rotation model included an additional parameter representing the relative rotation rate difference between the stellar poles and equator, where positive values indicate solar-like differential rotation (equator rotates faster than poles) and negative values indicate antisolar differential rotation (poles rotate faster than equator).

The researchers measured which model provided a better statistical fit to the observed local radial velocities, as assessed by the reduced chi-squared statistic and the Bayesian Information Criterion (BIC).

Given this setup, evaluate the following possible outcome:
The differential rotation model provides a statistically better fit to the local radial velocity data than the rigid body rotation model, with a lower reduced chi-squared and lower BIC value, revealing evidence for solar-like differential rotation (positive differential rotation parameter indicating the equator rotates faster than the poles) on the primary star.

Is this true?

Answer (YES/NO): NO